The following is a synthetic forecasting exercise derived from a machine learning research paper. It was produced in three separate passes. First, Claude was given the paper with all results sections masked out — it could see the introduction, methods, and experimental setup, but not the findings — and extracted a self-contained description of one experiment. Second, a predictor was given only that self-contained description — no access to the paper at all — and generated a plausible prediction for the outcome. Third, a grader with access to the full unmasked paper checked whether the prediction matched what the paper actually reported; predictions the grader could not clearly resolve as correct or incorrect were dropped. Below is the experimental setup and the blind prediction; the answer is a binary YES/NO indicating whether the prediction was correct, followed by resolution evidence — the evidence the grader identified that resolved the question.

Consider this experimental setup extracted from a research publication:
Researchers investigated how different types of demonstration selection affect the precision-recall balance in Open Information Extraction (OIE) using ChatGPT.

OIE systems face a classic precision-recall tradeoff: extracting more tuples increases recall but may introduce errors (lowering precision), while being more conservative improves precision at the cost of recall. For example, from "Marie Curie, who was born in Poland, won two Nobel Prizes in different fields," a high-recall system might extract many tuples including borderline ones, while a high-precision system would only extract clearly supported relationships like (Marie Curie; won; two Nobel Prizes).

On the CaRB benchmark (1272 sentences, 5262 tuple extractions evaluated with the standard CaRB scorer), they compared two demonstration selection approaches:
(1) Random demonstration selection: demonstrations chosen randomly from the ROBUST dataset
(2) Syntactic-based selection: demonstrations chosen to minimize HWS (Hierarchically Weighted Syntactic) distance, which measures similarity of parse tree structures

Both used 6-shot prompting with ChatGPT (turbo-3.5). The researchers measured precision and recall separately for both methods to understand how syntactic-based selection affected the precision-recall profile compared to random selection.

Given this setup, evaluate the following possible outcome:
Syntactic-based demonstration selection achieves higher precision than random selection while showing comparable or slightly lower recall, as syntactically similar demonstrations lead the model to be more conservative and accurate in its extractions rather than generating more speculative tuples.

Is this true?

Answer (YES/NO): NO